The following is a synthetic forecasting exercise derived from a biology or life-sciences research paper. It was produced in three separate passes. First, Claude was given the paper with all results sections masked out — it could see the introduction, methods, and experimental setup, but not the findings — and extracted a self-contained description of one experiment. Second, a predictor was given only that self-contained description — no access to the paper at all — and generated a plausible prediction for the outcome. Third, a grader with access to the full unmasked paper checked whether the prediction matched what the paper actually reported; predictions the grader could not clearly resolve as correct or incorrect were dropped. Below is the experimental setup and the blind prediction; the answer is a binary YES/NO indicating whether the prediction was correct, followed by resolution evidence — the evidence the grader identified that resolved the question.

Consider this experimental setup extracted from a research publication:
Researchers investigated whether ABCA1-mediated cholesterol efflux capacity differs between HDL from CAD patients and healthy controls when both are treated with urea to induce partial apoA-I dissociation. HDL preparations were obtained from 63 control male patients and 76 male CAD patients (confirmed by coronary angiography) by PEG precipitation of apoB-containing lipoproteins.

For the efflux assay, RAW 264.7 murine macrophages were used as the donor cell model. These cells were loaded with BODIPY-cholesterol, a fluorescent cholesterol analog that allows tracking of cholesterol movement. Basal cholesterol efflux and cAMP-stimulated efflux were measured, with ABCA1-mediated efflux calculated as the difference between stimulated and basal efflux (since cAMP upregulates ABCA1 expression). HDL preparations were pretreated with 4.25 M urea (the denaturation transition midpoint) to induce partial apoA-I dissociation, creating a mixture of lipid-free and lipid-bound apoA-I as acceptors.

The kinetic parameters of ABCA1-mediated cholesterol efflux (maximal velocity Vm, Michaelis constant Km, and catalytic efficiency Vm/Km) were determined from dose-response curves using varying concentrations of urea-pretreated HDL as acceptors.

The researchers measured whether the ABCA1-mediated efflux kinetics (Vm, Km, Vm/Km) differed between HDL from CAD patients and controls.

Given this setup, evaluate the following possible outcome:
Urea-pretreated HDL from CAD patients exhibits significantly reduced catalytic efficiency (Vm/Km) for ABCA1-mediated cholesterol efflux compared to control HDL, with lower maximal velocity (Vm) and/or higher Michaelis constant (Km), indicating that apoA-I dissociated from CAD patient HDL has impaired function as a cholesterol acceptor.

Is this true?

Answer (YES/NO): NO